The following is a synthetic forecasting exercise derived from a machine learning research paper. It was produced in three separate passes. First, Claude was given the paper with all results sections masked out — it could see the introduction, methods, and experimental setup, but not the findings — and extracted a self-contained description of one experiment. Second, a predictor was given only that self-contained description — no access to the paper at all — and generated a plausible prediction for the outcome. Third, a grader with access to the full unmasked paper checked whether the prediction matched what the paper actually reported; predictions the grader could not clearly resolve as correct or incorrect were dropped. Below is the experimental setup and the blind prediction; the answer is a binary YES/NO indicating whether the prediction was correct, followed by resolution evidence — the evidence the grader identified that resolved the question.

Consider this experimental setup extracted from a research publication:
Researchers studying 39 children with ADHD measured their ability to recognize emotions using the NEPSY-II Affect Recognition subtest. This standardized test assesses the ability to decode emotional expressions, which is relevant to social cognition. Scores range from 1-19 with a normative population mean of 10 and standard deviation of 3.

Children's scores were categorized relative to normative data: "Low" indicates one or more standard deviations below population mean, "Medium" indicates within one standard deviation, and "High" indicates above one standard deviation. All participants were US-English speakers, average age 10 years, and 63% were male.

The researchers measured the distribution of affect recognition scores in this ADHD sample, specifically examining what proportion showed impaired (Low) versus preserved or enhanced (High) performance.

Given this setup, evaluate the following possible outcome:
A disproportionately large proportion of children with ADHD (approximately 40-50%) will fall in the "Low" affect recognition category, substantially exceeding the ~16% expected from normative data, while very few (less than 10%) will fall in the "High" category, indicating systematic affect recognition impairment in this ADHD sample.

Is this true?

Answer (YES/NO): NO